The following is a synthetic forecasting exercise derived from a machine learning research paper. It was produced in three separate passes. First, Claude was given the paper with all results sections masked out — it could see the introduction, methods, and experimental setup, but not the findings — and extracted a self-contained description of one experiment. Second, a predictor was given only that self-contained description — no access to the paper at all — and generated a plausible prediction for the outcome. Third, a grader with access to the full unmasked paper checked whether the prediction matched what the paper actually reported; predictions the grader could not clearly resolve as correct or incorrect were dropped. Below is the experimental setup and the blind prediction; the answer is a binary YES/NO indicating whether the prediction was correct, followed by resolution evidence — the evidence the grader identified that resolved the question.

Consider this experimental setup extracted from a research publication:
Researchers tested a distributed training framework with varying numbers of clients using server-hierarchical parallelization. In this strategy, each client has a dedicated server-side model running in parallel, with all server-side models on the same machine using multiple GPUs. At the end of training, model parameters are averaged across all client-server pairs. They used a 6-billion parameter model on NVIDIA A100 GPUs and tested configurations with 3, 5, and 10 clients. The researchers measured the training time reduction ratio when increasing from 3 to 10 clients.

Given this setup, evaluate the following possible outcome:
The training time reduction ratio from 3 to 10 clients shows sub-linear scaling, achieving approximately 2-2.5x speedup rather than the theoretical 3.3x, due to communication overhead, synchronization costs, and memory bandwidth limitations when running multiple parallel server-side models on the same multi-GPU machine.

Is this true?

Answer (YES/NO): NO